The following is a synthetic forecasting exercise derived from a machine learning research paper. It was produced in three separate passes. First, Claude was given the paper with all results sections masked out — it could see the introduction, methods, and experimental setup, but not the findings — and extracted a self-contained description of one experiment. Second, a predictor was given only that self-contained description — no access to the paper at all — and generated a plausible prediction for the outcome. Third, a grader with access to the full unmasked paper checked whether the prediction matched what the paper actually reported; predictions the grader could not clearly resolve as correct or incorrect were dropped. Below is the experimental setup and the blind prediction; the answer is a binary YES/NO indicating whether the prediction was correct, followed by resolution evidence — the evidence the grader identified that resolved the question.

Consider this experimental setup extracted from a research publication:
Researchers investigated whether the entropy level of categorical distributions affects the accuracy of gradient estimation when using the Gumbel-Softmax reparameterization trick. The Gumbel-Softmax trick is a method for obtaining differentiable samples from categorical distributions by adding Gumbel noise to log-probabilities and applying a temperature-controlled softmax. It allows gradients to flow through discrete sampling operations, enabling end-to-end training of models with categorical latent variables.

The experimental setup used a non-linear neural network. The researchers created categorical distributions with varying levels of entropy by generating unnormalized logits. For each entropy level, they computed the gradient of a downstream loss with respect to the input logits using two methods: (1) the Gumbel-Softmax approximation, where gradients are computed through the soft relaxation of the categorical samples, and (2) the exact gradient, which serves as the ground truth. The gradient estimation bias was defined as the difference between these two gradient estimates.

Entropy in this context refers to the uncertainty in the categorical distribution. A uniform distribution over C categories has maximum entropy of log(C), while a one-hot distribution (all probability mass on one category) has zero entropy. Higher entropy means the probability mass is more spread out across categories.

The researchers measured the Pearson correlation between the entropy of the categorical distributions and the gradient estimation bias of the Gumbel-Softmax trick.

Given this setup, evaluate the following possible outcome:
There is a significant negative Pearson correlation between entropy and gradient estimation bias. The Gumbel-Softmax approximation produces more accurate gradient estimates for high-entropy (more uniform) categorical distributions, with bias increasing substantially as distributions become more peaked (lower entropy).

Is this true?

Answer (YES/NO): NO